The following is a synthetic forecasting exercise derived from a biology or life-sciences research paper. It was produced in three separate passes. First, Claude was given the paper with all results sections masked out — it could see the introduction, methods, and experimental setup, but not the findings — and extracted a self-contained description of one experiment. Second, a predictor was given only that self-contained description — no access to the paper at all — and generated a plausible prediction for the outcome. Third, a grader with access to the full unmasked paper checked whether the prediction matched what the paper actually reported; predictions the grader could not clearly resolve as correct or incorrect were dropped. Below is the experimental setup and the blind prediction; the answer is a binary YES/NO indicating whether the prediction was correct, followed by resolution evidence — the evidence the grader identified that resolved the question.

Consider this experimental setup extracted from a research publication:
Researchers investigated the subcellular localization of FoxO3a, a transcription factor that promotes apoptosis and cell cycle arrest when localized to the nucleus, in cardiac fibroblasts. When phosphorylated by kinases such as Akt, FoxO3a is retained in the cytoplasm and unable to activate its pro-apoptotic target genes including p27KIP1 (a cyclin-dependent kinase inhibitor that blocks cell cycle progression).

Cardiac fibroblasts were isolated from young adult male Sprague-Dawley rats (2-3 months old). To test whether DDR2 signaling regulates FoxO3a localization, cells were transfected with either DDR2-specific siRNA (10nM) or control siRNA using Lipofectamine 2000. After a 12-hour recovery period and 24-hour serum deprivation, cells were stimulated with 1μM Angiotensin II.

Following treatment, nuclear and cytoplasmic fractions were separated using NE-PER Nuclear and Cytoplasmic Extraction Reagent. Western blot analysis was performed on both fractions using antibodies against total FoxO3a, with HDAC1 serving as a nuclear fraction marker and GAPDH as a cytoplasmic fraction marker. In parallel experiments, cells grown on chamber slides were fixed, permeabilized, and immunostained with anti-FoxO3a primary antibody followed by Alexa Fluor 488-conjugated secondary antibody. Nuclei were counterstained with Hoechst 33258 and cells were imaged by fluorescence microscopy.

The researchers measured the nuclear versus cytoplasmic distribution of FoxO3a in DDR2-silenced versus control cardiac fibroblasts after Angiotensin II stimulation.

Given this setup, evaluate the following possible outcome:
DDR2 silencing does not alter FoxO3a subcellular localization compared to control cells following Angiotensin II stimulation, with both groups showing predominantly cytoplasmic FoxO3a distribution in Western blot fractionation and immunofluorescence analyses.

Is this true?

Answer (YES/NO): NO